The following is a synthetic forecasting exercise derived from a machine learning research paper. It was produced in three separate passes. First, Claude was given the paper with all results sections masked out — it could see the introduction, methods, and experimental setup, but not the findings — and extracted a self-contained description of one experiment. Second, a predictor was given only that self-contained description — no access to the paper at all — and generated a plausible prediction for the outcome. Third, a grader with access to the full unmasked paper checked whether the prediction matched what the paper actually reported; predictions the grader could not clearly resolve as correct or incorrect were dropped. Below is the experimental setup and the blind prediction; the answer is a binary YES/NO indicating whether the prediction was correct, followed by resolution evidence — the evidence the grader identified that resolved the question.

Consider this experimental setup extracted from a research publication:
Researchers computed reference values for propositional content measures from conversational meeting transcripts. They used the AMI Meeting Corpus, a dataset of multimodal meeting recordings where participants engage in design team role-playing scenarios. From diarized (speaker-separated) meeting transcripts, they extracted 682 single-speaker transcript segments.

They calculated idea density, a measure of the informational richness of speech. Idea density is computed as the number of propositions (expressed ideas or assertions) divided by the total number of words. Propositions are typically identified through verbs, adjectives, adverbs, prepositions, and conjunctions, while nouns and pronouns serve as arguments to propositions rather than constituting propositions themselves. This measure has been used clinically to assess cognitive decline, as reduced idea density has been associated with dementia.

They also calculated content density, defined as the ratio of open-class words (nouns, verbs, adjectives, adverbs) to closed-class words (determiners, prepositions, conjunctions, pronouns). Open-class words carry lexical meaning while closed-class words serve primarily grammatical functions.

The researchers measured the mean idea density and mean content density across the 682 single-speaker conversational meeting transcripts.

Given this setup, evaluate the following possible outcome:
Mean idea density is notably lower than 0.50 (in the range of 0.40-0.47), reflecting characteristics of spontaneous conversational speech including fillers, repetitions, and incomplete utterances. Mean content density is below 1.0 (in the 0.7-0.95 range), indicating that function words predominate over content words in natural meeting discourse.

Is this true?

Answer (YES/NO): NO